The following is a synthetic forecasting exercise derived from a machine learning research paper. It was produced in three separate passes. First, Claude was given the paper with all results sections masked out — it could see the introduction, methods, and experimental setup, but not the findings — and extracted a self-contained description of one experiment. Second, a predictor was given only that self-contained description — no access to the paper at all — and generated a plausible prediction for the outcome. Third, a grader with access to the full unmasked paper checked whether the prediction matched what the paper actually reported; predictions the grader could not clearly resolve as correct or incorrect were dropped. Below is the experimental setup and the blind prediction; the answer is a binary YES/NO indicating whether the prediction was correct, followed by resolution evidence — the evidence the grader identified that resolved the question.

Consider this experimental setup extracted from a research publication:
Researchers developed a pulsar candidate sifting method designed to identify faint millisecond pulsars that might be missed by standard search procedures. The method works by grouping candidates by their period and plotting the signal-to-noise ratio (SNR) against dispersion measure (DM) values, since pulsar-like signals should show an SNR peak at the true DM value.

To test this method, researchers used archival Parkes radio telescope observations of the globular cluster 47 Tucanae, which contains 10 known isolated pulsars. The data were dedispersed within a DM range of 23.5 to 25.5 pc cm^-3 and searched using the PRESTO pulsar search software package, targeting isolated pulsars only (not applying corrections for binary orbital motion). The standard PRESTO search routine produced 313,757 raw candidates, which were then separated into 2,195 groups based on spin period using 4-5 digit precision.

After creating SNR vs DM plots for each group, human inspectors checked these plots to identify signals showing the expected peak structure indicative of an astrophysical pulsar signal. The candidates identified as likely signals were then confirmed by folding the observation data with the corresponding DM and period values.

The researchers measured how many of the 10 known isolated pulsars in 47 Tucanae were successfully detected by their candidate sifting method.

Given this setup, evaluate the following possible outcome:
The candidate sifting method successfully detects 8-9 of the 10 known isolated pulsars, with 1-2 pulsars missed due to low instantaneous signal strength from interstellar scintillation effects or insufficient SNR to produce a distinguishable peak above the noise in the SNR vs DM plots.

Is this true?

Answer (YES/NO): NO